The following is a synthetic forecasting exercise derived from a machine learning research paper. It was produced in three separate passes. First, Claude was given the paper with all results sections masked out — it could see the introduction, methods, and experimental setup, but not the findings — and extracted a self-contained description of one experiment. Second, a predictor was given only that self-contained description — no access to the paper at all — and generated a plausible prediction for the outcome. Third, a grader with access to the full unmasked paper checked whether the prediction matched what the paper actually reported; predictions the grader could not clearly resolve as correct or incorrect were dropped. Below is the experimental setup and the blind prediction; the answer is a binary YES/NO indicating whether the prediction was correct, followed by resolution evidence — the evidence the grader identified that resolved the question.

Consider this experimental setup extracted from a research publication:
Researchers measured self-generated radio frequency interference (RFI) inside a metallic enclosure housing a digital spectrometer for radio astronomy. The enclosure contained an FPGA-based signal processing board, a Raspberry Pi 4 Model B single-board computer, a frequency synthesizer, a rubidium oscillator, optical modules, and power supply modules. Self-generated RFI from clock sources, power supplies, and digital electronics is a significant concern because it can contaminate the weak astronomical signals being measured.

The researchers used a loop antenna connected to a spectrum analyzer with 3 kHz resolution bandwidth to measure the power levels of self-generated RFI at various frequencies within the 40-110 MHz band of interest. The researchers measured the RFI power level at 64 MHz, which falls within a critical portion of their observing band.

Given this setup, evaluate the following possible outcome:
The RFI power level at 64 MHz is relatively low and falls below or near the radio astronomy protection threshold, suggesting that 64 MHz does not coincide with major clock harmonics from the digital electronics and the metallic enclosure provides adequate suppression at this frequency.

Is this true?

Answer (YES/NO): NO